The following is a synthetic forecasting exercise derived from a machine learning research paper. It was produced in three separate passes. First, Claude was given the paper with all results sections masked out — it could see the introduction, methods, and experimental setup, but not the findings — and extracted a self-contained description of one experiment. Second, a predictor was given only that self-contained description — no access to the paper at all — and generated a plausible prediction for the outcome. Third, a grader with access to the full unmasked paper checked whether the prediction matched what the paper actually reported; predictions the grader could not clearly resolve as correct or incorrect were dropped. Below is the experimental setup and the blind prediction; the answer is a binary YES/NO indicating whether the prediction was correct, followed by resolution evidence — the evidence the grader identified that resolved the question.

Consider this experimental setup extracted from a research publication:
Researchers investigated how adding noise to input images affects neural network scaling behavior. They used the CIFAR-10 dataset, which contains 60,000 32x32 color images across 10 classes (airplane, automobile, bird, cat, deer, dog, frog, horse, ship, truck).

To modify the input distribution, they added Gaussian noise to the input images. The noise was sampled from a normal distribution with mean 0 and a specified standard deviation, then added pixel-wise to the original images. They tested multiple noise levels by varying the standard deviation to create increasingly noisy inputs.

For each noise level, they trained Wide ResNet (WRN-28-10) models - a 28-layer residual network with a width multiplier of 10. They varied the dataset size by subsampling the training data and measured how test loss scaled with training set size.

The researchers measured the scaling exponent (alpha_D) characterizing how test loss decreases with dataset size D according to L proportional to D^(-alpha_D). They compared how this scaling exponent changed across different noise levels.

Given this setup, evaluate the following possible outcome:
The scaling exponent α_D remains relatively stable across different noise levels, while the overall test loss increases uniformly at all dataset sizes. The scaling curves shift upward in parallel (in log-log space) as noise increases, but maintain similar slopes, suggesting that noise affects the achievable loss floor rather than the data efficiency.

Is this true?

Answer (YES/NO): NO